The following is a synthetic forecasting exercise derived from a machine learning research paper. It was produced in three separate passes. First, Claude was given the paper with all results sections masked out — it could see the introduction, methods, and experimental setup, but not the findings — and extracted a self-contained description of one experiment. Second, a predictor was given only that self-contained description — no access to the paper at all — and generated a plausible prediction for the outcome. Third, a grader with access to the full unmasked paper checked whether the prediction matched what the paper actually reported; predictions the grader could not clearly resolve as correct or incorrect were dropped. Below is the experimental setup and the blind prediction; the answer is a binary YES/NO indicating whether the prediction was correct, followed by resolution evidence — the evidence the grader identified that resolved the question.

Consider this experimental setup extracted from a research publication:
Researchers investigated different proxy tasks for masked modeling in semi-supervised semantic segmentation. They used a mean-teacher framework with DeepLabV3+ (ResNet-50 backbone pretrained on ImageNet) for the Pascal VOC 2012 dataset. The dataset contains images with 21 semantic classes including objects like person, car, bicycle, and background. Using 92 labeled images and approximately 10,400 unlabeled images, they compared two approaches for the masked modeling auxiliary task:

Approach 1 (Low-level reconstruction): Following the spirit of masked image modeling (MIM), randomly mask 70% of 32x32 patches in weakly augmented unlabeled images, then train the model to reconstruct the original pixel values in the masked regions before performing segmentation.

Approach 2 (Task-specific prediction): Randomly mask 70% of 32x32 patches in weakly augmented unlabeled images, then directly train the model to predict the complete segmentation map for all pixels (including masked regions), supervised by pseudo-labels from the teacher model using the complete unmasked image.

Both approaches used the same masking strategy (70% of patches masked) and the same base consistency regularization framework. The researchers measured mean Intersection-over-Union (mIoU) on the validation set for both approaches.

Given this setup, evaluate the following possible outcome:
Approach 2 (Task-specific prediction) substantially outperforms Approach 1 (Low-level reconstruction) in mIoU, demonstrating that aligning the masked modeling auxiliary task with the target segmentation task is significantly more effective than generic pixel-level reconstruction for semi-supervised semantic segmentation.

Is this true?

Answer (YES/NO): YES